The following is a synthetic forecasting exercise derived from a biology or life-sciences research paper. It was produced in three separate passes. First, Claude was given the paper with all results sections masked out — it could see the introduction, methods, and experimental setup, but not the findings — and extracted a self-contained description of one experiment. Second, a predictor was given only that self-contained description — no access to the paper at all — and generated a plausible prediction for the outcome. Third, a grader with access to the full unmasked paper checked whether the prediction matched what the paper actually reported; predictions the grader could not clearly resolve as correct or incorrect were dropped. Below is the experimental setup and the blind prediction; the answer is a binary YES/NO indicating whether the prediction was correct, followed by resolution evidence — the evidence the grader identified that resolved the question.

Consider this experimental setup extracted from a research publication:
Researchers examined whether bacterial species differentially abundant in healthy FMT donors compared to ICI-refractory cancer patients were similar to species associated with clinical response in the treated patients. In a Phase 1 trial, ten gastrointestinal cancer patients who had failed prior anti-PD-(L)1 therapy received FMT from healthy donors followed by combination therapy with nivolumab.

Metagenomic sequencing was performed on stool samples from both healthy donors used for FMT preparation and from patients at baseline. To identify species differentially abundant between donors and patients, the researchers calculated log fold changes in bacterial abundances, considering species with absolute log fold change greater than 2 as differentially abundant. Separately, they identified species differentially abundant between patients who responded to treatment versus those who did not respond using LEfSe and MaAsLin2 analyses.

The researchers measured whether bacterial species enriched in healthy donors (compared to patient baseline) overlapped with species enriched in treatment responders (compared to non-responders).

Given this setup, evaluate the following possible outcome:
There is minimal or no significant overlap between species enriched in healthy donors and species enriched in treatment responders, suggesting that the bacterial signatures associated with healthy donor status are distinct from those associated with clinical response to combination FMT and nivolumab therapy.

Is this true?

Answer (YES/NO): NO